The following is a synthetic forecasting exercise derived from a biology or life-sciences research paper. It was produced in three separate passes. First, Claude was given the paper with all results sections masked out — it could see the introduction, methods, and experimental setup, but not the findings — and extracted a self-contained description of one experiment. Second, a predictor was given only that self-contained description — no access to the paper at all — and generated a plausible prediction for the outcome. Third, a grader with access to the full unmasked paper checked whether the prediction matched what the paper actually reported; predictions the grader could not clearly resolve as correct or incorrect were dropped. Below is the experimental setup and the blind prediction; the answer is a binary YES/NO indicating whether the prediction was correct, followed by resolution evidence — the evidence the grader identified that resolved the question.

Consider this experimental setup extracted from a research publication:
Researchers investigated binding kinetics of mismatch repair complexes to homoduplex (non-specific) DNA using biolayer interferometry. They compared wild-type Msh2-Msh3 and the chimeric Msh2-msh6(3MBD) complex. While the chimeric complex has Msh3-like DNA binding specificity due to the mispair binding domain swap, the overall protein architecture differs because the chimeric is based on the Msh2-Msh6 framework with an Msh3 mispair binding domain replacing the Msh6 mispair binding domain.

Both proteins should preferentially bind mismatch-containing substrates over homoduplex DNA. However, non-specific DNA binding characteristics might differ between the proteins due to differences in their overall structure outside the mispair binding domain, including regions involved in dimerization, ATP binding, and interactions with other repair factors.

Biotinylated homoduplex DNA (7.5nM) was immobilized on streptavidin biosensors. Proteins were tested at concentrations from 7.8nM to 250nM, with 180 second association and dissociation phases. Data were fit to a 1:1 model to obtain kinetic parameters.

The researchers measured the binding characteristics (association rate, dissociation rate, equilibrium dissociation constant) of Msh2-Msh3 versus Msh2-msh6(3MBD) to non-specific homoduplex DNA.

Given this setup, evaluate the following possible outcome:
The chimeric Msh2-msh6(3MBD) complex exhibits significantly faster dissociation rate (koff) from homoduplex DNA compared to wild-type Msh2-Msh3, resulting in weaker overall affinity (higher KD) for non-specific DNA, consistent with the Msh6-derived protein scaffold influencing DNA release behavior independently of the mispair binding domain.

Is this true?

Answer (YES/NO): NO